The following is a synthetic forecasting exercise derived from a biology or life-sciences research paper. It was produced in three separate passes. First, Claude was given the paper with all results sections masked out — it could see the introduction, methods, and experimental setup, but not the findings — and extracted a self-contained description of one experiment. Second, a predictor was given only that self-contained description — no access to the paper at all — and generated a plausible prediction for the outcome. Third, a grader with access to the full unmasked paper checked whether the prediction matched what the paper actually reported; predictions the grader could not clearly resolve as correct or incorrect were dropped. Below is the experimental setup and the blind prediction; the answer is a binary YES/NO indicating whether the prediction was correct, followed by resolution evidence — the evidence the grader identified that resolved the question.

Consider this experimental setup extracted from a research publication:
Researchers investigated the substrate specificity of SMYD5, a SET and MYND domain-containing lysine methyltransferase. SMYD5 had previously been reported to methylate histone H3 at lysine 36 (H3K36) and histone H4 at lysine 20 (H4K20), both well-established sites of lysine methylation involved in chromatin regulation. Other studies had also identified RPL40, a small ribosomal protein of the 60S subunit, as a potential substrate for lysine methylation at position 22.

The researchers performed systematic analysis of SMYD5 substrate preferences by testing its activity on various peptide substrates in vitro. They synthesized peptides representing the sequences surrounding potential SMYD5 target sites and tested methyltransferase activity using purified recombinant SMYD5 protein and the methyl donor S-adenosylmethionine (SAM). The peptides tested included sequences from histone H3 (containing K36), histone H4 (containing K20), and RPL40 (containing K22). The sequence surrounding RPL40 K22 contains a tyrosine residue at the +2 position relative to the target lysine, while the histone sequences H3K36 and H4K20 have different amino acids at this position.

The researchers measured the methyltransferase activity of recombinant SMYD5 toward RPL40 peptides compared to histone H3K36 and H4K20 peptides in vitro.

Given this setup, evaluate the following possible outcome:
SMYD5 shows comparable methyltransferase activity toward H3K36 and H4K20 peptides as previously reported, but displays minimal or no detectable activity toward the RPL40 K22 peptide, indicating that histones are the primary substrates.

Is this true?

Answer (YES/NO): NO